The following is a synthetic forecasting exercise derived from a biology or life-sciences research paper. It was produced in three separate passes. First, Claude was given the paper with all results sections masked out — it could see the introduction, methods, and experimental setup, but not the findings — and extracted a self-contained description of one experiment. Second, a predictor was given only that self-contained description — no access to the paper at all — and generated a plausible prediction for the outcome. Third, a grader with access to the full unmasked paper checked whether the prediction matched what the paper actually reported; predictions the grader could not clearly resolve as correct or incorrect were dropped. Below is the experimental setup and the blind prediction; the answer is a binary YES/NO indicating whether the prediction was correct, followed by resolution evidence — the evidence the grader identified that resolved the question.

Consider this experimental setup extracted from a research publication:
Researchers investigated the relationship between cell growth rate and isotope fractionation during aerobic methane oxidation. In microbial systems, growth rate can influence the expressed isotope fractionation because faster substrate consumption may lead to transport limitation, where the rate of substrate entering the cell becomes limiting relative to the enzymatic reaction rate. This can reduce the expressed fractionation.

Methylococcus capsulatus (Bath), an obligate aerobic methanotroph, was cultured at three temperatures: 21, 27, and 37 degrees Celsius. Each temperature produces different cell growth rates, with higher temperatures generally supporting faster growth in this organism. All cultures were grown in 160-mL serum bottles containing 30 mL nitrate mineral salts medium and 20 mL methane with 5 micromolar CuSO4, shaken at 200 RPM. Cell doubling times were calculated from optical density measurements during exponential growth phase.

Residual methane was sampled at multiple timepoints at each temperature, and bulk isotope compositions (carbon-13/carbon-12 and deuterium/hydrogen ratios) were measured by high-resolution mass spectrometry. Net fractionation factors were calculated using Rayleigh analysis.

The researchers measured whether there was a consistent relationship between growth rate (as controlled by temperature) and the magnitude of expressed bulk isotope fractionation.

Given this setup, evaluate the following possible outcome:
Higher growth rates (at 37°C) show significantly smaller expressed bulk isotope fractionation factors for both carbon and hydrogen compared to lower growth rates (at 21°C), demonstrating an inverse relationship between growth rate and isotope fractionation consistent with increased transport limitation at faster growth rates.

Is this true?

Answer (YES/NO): NO